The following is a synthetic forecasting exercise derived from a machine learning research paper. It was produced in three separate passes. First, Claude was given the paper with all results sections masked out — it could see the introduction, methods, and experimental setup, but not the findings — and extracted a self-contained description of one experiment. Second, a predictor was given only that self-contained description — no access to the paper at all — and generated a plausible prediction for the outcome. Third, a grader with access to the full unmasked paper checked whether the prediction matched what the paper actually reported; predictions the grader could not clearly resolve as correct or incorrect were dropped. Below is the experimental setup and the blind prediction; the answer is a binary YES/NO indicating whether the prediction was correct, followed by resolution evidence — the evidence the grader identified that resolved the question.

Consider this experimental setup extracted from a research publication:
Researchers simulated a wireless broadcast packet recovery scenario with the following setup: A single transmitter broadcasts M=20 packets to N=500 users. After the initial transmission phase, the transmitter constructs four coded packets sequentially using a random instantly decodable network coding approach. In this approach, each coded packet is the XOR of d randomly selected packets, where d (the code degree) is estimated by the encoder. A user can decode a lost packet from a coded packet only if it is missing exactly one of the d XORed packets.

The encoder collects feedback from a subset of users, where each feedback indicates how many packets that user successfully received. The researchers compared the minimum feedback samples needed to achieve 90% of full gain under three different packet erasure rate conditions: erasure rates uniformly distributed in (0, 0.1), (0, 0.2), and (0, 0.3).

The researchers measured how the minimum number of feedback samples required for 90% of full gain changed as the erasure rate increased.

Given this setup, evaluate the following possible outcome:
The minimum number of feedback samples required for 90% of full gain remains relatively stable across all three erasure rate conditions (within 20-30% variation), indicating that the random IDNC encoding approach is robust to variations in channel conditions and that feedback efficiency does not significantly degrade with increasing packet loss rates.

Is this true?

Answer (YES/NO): NO